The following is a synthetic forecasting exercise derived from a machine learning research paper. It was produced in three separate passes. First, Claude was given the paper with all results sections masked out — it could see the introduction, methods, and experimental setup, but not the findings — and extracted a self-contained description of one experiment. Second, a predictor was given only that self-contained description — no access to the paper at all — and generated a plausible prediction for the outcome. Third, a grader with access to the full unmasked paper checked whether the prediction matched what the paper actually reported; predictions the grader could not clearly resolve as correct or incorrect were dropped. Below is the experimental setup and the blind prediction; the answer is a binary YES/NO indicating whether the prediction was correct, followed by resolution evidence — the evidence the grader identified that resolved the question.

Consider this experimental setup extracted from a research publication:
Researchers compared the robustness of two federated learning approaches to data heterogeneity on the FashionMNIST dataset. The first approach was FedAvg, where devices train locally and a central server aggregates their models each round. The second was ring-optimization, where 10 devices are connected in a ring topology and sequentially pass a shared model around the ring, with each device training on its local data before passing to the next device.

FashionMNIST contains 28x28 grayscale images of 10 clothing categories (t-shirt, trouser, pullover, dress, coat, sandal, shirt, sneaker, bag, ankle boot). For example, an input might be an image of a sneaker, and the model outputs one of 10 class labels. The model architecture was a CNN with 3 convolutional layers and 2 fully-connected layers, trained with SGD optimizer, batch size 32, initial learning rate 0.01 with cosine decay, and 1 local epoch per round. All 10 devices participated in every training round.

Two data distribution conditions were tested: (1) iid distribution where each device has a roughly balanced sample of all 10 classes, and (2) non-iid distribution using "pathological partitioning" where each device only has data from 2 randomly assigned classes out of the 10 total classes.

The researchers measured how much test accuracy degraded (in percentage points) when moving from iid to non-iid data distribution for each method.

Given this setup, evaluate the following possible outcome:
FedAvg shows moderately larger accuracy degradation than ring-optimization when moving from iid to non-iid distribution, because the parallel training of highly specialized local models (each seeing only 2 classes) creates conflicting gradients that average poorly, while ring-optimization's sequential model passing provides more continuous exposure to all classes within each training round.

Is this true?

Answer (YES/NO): NO